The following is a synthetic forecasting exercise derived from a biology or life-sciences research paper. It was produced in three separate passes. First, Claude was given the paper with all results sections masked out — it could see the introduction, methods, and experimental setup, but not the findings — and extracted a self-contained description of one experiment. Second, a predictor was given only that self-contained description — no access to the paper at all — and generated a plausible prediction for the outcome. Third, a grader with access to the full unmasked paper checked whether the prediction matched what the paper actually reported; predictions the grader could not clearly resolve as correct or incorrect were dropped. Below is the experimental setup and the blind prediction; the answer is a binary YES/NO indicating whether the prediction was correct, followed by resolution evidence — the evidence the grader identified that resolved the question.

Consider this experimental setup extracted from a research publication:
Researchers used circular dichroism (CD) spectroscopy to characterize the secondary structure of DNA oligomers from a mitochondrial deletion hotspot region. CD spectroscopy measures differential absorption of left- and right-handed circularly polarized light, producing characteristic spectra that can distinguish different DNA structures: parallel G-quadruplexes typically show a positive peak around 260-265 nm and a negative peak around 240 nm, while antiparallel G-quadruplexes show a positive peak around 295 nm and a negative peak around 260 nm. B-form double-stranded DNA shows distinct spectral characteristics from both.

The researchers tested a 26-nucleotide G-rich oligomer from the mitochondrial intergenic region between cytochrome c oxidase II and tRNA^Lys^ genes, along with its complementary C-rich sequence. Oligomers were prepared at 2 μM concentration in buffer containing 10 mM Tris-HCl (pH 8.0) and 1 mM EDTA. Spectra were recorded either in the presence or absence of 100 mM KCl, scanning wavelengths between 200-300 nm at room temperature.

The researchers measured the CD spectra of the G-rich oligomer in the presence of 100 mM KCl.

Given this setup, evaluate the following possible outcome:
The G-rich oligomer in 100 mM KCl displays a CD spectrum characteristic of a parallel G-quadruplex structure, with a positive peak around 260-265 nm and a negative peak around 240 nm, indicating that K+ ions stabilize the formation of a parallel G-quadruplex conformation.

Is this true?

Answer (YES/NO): YES